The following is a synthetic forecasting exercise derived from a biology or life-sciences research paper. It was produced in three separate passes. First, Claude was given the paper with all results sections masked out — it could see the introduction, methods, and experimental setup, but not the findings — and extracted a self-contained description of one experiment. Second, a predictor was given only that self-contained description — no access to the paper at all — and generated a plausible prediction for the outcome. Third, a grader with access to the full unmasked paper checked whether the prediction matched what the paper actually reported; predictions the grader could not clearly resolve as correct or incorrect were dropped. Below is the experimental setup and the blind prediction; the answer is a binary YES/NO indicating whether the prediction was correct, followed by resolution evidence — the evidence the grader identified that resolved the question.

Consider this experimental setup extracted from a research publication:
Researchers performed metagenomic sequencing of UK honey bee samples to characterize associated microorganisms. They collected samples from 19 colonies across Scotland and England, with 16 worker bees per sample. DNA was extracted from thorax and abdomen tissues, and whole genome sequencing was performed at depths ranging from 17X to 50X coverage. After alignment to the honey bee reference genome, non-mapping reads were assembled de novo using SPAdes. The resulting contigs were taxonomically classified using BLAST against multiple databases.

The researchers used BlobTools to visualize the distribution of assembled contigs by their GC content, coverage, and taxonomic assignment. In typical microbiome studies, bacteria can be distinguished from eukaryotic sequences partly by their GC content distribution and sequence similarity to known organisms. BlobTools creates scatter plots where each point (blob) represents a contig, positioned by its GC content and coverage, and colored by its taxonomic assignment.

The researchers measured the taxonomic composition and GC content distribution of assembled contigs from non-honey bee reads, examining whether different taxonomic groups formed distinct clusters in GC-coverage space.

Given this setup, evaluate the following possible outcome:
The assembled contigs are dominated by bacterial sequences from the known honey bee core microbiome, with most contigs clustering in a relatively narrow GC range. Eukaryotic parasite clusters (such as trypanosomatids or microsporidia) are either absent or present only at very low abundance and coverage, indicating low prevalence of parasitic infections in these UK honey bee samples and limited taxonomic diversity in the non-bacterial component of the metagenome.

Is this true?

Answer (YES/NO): NO